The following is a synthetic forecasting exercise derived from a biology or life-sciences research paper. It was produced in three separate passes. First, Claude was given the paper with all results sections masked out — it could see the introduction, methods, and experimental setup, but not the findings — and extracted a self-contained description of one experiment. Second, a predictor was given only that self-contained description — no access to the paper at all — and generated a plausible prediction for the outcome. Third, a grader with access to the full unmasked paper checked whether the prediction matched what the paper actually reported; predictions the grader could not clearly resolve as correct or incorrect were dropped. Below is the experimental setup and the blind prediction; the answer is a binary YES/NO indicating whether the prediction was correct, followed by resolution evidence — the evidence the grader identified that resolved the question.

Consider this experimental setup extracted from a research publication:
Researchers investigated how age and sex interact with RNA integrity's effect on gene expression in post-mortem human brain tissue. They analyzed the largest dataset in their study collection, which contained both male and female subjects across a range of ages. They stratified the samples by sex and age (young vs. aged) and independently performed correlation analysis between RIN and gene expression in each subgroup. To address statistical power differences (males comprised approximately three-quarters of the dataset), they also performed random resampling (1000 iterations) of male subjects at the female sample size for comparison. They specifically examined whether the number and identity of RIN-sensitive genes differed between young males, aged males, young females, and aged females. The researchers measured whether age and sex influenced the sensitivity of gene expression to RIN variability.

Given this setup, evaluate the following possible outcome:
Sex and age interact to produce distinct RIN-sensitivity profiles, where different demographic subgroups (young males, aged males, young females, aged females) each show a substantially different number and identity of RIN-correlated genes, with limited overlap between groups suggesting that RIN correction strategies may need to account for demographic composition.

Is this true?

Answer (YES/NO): NO